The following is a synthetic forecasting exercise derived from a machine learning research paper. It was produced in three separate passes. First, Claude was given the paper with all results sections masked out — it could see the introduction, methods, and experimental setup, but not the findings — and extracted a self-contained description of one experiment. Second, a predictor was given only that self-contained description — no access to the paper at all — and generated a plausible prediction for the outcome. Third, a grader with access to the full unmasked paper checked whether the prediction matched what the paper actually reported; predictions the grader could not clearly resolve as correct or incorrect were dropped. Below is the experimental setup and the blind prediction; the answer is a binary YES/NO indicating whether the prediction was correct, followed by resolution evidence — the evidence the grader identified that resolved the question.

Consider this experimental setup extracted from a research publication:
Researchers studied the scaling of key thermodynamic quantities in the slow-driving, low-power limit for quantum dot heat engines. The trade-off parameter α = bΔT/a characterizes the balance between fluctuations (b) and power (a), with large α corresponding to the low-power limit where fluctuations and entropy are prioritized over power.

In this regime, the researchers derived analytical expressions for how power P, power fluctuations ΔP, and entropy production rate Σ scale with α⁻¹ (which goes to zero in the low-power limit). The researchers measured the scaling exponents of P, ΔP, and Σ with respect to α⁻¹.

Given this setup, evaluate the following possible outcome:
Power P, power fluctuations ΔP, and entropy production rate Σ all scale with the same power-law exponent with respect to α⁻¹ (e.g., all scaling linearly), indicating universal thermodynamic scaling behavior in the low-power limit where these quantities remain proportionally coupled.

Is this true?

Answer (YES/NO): NO